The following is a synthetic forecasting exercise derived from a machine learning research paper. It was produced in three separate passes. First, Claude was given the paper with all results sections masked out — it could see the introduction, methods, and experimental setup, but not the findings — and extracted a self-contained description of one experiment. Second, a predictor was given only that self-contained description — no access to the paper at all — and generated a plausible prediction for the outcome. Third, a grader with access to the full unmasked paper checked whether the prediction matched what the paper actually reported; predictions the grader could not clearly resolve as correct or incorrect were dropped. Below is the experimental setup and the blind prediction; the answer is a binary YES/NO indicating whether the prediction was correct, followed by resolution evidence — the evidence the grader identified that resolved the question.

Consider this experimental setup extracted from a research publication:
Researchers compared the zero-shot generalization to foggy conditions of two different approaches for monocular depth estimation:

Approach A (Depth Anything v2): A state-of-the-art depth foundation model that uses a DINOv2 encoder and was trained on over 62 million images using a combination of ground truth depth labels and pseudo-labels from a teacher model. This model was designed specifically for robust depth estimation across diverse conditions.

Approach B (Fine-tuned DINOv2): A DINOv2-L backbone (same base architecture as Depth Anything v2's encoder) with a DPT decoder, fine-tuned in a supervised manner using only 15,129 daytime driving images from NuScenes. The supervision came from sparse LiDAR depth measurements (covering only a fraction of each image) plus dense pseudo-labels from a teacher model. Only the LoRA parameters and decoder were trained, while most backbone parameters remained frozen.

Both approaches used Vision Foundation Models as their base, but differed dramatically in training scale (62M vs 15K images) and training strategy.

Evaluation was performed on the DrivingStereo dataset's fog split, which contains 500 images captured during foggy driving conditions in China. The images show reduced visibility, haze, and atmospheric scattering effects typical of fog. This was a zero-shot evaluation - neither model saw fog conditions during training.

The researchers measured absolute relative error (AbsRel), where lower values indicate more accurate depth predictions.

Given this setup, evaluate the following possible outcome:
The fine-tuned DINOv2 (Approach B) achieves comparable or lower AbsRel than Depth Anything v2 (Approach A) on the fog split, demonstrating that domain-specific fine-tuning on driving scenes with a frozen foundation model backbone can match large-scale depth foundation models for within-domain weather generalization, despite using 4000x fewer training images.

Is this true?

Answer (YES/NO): YES